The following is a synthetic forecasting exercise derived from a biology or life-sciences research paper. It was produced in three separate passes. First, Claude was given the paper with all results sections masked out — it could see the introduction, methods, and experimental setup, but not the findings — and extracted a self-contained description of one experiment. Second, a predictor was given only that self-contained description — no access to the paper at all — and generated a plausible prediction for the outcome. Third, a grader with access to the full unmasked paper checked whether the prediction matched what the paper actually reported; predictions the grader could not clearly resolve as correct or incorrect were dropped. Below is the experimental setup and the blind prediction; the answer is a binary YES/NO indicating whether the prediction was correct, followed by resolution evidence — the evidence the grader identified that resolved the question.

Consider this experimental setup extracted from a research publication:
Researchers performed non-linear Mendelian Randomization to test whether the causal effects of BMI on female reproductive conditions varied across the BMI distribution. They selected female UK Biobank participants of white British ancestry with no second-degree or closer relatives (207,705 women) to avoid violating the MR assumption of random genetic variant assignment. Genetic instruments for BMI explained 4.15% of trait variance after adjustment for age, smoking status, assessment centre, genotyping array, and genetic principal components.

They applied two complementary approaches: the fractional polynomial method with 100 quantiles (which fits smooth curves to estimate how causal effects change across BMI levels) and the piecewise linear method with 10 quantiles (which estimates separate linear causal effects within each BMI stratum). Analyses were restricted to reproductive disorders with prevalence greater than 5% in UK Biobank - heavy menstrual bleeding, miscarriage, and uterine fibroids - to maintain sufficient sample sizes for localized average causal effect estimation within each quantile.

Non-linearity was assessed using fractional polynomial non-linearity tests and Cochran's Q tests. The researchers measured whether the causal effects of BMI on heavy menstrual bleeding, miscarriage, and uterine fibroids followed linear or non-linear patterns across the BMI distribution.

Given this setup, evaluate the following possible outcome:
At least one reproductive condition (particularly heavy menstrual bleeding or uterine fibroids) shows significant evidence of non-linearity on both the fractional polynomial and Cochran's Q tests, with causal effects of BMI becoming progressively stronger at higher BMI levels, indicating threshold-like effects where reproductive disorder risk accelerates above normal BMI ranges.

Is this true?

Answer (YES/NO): NO